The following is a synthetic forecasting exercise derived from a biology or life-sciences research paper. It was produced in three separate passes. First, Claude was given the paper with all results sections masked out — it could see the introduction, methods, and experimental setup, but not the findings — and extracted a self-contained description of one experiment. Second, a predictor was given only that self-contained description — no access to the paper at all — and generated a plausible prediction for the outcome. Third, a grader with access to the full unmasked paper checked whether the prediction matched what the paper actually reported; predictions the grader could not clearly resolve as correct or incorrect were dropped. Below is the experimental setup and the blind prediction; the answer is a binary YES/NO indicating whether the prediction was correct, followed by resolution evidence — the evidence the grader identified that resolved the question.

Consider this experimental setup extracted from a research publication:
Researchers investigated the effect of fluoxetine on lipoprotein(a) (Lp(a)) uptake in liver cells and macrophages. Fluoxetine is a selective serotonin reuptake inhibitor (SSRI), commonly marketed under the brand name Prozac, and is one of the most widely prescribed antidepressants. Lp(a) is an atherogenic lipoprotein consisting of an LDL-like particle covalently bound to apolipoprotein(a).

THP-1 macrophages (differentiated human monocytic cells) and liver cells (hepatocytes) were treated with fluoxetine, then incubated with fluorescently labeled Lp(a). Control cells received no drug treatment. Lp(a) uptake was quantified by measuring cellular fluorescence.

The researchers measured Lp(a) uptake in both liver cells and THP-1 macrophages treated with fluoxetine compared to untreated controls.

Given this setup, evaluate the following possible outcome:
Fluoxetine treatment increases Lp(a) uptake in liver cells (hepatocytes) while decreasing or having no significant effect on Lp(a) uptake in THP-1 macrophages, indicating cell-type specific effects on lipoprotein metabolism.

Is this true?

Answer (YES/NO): NO